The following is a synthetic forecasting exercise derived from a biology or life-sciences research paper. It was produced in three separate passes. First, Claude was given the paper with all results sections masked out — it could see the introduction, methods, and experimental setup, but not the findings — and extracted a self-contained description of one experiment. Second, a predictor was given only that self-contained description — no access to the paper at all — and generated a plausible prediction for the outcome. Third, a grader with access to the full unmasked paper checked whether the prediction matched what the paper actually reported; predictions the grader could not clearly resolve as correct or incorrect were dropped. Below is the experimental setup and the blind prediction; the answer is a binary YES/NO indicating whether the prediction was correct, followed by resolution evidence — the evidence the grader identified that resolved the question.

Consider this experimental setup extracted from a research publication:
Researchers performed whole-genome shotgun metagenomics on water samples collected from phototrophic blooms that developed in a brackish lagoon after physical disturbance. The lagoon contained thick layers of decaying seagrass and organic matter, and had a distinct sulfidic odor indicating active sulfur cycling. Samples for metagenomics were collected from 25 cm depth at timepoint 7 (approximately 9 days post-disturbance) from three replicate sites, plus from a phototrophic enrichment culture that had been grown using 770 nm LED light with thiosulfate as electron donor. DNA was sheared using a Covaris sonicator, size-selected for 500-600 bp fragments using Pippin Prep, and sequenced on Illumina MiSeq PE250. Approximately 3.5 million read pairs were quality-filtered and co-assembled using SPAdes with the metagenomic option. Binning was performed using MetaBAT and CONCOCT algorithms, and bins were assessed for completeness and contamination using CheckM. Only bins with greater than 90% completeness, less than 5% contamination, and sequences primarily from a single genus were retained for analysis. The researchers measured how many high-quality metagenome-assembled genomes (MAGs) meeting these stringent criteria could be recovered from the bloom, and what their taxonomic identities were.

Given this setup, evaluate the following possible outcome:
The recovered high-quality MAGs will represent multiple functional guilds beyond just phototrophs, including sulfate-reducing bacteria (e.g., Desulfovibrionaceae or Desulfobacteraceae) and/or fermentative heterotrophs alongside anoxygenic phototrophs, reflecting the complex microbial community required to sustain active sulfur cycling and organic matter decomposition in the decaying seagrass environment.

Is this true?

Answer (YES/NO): NO